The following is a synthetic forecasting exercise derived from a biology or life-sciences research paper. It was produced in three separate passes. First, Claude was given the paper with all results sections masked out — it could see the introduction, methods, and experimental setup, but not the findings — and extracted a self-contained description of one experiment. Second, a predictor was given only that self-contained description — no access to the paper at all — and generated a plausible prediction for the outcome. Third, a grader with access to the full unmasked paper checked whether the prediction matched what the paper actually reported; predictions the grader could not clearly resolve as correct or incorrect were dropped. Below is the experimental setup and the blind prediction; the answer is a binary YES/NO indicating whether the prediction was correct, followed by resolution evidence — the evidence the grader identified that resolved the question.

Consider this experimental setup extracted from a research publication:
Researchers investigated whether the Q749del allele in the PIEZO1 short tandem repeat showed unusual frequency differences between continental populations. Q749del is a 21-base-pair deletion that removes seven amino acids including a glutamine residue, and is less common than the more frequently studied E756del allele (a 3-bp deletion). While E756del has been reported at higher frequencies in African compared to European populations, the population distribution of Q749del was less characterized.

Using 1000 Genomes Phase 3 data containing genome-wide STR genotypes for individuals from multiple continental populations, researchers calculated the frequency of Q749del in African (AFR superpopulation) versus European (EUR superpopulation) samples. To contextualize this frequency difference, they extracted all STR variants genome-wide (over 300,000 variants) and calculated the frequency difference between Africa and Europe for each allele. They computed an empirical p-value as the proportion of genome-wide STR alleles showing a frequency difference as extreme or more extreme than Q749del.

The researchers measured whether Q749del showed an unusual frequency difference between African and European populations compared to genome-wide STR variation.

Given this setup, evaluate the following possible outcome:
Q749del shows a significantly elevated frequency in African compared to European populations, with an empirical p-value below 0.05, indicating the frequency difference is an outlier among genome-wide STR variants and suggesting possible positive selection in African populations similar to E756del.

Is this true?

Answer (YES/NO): NO